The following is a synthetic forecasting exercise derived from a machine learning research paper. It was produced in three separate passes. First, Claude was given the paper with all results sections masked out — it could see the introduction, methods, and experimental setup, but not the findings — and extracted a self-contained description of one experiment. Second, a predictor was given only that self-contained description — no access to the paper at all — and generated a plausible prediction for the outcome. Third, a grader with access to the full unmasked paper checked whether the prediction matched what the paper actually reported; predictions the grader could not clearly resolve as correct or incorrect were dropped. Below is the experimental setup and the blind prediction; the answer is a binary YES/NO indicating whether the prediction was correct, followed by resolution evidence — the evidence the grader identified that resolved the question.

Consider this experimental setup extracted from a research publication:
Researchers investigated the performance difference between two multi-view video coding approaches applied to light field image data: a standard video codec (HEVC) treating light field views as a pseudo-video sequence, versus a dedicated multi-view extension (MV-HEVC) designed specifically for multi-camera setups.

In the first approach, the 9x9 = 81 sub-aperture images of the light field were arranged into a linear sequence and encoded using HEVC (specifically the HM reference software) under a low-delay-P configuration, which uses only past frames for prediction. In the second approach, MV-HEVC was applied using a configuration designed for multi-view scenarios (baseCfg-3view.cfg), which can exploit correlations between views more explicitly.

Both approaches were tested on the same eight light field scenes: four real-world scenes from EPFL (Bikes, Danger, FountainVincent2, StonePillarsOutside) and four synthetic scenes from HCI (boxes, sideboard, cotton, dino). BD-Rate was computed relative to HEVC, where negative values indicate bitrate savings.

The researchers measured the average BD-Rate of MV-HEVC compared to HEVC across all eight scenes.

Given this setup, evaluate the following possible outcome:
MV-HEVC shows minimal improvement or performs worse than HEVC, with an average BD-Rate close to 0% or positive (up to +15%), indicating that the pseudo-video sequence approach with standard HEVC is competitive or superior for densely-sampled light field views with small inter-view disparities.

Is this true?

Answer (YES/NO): NO